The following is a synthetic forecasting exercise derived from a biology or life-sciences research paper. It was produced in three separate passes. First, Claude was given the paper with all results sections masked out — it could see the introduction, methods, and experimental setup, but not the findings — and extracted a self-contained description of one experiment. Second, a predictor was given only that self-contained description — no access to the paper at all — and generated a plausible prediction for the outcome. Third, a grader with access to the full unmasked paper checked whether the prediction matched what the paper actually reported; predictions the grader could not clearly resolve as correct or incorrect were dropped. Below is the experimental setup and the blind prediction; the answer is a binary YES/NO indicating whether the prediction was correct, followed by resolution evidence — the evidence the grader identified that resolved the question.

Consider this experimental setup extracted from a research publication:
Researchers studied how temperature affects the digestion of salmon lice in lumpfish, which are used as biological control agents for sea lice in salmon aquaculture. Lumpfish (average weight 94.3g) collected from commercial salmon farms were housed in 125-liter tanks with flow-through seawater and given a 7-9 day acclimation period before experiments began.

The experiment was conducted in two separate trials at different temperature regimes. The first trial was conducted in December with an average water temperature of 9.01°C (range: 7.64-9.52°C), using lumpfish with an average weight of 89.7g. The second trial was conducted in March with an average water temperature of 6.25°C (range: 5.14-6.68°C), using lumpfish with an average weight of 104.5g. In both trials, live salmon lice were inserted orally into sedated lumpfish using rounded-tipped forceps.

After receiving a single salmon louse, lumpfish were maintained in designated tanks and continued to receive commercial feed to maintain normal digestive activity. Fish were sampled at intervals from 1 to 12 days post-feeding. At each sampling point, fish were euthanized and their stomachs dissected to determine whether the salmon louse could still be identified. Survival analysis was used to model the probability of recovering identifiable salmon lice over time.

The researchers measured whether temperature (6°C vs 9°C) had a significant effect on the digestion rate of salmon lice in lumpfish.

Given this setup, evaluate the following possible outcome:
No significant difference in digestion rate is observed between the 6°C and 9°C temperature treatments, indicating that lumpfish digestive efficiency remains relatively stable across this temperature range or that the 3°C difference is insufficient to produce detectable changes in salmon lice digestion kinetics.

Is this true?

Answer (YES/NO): YES